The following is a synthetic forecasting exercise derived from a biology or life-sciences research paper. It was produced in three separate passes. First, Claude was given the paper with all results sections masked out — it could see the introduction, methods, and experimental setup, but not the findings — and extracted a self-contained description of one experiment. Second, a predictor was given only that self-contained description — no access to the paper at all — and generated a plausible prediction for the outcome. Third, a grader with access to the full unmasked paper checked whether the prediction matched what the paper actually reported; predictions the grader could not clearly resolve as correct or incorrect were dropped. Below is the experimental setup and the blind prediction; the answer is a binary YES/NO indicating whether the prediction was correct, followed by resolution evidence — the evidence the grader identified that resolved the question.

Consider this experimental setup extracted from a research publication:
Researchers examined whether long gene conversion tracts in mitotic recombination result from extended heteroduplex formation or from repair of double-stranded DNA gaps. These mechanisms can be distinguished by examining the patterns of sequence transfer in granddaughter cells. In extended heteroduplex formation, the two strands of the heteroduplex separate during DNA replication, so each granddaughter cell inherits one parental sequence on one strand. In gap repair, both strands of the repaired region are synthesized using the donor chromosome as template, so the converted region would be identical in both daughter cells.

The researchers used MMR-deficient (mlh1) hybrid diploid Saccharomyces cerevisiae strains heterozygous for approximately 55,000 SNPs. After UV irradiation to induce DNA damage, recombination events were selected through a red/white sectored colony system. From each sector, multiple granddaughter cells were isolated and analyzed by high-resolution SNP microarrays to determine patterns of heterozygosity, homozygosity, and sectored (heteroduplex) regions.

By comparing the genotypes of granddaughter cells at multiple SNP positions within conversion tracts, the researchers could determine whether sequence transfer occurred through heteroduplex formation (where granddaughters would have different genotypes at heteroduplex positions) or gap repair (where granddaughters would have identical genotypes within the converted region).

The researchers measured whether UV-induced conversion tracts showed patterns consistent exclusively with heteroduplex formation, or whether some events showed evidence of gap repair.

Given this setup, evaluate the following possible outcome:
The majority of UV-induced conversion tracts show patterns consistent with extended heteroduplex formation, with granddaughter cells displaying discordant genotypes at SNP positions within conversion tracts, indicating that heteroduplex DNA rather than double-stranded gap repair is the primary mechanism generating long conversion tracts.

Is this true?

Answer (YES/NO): NO